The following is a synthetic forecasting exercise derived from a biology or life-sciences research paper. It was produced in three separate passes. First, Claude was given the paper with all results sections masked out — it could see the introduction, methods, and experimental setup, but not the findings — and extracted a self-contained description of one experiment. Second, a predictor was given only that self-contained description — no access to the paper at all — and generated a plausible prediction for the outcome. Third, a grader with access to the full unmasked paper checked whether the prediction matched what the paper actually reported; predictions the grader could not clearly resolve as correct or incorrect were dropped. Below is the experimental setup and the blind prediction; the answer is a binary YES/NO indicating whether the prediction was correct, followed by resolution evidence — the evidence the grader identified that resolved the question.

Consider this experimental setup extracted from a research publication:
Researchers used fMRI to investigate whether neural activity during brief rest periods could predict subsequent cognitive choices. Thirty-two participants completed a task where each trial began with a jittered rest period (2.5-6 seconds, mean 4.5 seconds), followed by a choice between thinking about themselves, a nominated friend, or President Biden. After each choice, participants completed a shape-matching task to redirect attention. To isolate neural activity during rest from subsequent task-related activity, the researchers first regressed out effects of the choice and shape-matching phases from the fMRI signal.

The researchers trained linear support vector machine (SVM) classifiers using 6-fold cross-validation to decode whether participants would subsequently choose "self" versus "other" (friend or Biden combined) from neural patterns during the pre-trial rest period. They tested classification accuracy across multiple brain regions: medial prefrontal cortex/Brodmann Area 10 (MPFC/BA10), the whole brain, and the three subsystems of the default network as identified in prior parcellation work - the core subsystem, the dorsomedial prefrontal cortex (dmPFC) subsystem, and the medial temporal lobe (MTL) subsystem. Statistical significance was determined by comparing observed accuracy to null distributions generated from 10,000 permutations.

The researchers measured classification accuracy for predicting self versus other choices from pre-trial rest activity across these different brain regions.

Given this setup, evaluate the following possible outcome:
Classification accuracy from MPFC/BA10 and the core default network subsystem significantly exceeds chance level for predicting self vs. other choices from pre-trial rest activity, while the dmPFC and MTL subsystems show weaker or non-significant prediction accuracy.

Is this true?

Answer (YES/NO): YES